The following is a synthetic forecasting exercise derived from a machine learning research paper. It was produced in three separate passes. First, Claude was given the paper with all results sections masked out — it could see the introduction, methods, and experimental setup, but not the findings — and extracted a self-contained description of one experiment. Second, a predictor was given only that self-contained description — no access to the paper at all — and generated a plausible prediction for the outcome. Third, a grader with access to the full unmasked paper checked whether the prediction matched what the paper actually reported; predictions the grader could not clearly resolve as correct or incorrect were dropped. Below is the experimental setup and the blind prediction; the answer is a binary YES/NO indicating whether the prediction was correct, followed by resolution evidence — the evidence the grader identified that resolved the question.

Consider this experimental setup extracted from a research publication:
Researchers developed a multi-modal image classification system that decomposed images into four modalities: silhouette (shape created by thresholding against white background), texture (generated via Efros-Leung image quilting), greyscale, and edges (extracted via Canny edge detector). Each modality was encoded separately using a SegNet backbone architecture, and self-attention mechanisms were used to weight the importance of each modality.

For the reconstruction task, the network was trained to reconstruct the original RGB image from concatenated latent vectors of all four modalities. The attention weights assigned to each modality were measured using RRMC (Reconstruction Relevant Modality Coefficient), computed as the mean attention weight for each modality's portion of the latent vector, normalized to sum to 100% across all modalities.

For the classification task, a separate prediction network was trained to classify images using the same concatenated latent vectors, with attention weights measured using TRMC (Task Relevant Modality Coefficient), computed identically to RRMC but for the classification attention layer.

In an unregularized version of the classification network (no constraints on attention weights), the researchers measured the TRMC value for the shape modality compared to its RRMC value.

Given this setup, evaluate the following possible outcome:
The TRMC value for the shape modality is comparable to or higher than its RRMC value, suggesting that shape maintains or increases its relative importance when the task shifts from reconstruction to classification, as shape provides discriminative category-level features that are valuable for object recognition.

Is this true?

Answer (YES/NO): NO